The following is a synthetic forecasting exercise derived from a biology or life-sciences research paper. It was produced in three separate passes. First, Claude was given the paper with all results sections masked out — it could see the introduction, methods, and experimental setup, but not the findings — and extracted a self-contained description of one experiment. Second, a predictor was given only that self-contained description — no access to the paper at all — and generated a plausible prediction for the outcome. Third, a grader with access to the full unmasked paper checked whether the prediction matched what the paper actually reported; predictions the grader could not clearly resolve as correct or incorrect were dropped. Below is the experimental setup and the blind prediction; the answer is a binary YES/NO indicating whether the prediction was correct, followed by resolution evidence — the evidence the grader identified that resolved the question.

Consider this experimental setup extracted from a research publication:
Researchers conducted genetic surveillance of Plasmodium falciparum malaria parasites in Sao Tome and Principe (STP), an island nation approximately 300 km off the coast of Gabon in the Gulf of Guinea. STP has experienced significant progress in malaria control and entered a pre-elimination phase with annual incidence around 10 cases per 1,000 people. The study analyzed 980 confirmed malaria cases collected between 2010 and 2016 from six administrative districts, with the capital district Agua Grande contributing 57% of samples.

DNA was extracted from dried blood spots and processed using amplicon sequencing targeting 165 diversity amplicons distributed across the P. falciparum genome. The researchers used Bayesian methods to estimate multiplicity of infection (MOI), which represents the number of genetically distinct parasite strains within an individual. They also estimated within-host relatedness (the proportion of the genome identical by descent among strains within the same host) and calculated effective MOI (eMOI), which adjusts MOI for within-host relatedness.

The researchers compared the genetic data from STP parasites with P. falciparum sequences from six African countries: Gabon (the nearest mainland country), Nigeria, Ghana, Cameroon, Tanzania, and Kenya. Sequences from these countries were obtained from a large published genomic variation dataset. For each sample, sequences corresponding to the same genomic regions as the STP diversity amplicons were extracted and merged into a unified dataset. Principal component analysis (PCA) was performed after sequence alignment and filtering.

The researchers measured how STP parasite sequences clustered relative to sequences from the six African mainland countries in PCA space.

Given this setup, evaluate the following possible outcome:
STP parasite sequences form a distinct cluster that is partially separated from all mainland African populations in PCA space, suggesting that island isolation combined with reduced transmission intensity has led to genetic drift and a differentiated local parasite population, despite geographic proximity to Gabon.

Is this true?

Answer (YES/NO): NO